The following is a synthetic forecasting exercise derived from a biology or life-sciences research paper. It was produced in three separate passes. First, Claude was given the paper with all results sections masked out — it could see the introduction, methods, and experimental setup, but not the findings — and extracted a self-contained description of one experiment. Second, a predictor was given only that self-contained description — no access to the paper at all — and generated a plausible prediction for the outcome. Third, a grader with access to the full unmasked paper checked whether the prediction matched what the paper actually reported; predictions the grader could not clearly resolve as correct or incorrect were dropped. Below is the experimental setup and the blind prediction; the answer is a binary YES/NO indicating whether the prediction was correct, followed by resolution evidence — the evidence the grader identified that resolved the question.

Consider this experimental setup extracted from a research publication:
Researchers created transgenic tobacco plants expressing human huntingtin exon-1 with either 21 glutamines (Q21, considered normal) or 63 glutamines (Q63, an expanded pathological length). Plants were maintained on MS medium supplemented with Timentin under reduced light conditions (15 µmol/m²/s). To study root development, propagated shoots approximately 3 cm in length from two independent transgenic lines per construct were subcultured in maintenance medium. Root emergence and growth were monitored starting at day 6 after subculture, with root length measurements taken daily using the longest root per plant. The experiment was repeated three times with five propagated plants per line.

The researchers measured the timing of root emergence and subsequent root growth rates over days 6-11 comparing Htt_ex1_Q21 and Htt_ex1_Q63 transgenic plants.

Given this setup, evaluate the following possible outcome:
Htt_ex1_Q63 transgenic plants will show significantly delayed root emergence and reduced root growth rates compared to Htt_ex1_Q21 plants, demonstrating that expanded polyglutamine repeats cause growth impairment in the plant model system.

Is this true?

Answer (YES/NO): NO